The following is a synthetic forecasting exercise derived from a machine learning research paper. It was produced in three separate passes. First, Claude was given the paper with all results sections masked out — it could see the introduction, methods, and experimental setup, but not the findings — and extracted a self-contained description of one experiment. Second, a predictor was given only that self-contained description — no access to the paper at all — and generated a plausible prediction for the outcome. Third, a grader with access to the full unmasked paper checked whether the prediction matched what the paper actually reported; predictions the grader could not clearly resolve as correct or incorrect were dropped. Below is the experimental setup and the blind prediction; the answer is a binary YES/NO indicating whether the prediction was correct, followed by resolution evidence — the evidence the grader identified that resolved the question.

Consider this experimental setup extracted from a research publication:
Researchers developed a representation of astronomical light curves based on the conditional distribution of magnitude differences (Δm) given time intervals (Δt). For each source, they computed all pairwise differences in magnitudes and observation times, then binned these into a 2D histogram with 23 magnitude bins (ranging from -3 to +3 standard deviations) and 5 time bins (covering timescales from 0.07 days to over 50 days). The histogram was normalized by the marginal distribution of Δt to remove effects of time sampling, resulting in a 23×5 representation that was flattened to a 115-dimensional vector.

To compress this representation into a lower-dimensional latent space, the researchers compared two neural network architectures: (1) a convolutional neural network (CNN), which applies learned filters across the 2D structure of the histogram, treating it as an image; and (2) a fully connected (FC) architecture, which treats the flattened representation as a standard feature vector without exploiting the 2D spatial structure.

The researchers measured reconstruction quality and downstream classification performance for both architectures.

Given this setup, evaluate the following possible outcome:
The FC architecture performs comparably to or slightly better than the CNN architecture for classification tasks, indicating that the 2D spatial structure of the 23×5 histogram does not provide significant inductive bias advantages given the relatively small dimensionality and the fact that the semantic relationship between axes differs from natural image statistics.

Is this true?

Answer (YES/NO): YES